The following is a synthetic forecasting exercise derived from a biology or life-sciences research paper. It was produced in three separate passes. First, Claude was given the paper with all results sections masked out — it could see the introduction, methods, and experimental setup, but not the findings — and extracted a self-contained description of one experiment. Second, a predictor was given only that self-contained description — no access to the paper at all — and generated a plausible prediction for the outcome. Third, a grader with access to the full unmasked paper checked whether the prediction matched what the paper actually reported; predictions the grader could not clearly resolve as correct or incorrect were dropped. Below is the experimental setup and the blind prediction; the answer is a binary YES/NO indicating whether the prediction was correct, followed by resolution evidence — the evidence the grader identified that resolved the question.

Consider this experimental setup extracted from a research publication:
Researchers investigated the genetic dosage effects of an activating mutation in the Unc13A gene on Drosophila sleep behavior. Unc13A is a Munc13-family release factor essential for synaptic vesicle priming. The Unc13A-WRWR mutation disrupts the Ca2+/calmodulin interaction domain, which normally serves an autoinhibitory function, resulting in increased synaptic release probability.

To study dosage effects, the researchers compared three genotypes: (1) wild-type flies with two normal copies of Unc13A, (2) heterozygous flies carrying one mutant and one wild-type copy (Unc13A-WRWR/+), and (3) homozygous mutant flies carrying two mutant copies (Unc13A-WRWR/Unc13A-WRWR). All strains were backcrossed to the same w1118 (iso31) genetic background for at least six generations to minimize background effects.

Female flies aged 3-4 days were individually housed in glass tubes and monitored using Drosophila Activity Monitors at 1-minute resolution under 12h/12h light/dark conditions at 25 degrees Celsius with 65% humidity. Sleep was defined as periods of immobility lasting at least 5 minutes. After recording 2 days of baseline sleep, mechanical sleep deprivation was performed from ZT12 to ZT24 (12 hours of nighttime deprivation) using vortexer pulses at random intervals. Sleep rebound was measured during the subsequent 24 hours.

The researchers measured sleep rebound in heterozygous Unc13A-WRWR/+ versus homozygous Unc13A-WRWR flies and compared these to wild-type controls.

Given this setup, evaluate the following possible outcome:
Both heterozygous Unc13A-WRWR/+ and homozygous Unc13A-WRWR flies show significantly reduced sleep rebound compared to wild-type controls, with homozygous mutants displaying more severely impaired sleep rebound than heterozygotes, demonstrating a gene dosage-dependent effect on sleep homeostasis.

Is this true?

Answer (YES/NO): NO